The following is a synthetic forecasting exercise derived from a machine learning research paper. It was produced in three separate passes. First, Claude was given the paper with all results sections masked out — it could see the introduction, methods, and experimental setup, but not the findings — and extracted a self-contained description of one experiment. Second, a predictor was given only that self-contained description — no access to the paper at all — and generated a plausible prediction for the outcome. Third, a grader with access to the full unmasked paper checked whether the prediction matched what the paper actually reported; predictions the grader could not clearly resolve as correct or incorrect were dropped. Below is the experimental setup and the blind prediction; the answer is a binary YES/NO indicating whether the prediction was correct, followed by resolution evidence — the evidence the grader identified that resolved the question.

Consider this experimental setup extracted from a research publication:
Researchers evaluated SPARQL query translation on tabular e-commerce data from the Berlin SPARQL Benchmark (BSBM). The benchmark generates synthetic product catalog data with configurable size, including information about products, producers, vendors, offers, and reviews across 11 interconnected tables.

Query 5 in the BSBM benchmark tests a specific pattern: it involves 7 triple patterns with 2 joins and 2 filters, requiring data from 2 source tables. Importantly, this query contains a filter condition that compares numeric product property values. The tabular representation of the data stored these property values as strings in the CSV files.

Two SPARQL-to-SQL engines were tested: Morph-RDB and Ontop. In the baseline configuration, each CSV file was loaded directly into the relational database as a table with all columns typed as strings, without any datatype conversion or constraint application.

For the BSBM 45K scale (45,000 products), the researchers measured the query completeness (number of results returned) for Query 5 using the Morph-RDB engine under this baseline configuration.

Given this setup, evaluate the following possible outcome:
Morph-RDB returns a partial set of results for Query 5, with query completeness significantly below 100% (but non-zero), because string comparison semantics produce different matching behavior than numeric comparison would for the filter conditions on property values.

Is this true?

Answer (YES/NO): NO